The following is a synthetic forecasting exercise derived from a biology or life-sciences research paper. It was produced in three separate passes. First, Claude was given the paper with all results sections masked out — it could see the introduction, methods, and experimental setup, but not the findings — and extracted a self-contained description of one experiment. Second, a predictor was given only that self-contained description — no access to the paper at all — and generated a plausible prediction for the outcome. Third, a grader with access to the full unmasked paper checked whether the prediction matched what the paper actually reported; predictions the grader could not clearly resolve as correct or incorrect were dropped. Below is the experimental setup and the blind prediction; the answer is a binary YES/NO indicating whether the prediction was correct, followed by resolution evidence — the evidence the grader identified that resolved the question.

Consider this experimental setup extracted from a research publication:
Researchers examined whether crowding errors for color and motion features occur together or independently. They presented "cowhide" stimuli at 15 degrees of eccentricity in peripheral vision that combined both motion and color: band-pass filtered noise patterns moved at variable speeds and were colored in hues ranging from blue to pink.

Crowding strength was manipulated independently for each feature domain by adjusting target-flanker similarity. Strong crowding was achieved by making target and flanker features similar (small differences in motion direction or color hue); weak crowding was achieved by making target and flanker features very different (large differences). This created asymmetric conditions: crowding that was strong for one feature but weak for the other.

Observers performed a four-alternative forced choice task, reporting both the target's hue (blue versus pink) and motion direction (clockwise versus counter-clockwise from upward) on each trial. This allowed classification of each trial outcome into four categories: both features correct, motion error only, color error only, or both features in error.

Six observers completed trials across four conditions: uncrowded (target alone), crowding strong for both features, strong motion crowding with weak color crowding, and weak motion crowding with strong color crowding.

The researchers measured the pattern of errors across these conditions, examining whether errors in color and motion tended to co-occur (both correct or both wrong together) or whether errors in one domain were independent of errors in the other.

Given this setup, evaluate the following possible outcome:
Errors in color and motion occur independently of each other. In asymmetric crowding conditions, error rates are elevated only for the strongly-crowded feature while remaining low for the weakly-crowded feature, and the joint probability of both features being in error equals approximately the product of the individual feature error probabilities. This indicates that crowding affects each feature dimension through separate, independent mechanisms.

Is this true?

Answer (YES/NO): YES